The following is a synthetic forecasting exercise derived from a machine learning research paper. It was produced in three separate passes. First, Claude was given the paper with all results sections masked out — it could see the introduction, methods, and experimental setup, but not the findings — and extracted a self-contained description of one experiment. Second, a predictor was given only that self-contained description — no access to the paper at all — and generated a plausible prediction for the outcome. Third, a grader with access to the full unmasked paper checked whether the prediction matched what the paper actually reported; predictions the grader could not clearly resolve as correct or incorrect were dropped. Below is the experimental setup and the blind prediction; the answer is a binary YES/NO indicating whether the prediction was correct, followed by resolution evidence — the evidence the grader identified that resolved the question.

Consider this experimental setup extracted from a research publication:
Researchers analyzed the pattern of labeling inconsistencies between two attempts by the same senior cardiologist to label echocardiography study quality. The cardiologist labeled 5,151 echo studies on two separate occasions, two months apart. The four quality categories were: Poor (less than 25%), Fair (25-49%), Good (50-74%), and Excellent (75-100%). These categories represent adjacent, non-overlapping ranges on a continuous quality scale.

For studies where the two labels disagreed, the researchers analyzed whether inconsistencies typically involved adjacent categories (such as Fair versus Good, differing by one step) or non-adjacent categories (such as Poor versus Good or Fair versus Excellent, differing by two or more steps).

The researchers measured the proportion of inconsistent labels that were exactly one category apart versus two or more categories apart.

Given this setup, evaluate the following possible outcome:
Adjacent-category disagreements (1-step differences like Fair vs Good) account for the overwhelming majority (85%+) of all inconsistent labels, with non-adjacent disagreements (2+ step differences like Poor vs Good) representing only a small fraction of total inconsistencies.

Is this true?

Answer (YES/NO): YES